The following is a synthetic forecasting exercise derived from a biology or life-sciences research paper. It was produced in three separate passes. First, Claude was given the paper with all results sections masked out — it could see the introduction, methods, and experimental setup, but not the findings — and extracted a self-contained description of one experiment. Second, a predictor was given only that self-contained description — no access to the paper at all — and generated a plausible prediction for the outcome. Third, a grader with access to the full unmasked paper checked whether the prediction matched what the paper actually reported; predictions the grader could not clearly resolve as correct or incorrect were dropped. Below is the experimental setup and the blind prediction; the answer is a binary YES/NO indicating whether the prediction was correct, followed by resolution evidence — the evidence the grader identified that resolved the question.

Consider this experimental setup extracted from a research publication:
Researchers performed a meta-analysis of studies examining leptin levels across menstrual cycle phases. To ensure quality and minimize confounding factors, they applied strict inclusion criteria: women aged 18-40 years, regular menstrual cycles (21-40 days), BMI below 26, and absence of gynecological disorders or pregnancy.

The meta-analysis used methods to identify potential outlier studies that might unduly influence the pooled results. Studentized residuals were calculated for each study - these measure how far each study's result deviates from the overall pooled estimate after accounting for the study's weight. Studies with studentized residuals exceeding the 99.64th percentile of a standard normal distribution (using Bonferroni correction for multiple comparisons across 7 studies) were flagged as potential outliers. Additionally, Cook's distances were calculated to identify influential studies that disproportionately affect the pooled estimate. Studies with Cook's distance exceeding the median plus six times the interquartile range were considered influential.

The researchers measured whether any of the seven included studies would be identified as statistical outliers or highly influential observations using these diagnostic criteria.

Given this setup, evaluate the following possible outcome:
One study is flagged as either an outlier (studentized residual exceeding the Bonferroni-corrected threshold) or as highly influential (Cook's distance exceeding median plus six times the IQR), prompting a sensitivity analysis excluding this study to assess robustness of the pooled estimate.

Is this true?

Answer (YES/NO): NO